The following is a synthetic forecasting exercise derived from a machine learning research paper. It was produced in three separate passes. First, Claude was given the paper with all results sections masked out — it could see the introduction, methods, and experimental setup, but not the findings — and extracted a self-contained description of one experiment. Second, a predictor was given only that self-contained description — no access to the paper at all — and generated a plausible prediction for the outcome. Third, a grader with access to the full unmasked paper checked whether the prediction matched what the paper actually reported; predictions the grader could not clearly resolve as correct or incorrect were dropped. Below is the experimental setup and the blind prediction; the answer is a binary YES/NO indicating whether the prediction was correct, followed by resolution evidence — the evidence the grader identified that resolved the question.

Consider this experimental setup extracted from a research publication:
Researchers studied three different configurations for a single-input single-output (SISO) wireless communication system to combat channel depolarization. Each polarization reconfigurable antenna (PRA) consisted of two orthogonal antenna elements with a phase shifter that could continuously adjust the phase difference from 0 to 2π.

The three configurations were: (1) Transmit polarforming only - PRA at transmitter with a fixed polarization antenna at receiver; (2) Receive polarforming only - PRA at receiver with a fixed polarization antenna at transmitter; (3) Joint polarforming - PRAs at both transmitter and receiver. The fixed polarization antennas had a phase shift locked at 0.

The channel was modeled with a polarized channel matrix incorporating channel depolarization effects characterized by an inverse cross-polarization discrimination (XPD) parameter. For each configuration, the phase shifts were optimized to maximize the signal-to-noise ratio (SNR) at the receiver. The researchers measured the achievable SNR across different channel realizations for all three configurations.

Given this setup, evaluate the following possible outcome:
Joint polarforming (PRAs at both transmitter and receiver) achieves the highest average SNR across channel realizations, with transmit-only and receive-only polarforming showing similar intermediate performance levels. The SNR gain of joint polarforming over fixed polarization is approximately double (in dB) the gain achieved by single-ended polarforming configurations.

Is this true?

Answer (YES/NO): NO